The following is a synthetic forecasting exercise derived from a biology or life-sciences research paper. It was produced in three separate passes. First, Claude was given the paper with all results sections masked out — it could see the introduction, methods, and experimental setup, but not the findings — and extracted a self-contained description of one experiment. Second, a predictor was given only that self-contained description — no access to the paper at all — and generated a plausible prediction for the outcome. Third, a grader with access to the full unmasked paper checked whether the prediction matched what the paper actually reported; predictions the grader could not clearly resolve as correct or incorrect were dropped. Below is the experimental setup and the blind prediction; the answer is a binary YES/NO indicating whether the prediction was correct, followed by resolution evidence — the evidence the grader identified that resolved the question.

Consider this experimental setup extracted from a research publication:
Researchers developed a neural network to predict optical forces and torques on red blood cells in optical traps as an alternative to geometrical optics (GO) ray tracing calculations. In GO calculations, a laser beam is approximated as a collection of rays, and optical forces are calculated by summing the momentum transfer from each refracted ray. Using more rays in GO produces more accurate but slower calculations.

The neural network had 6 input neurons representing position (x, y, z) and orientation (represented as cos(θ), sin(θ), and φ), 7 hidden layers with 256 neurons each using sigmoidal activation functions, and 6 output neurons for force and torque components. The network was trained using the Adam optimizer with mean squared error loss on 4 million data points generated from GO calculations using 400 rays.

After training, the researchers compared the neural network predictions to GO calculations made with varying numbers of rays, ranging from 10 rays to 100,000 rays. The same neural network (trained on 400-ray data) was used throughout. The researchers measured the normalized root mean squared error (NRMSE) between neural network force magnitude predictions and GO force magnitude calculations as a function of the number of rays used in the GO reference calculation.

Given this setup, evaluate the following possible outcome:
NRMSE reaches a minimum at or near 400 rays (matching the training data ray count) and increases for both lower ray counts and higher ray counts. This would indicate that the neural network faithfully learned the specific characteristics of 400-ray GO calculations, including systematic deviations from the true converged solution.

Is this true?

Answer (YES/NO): NO